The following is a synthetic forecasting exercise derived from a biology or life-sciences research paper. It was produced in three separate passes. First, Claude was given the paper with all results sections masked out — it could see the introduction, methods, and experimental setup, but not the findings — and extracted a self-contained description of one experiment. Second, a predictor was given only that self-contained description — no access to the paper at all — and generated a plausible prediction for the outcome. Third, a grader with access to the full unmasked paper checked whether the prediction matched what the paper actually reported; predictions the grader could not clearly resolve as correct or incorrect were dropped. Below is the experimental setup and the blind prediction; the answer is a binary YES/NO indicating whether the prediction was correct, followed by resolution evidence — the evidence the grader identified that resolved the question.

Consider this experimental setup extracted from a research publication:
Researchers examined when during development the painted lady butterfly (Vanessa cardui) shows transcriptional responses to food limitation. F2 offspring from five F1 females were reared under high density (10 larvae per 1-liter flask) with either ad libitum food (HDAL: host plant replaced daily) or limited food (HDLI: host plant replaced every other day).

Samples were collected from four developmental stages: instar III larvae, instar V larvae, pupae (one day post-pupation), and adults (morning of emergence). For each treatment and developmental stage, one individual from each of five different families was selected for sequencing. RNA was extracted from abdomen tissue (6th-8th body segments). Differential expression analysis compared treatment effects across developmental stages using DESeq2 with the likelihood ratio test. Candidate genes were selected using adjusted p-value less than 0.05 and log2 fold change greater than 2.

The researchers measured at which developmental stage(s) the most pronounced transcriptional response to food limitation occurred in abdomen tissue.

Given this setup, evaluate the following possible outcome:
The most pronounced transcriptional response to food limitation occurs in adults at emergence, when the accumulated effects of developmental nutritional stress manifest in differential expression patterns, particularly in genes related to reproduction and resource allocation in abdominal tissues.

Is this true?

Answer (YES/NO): NO